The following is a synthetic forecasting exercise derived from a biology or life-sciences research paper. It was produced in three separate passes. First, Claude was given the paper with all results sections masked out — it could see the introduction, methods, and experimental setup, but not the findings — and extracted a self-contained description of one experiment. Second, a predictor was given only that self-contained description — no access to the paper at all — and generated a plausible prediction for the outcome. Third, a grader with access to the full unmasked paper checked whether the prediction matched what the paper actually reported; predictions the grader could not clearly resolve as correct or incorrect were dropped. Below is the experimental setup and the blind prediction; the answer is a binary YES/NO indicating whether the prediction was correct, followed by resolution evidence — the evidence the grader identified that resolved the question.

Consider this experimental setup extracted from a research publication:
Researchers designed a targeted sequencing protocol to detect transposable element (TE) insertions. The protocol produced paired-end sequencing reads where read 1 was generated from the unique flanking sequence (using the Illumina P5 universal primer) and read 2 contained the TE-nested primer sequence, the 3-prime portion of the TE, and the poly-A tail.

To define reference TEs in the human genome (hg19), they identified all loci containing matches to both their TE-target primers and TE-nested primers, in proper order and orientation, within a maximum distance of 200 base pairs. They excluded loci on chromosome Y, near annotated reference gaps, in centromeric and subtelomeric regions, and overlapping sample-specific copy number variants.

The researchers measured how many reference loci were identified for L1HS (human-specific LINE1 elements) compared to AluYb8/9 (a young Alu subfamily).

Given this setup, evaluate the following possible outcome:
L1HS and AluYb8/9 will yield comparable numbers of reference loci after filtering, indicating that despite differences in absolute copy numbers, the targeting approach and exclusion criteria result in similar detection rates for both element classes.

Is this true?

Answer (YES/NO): NO